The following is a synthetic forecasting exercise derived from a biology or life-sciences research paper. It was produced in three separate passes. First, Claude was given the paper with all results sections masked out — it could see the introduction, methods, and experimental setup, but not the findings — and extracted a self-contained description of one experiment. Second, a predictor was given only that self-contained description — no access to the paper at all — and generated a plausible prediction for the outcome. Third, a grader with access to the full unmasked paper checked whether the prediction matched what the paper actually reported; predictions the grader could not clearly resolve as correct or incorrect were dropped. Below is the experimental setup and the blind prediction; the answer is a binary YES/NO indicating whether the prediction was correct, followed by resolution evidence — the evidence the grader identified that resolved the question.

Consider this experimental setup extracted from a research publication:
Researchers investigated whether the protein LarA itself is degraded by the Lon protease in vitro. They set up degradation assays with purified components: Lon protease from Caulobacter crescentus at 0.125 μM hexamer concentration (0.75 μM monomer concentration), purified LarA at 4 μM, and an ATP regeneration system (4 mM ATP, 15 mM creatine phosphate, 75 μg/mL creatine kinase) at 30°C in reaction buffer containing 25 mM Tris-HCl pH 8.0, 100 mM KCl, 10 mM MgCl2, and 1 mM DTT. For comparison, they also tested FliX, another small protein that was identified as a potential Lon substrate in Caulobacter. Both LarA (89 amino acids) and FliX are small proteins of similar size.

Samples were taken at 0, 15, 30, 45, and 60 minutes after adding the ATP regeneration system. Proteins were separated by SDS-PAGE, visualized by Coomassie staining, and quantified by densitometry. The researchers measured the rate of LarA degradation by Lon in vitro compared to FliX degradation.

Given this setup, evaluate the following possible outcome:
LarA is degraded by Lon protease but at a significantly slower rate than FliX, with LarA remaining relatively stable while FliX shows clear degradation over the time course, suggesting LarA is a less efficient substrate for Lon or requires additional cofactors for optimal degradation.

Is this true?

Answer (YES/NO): NO